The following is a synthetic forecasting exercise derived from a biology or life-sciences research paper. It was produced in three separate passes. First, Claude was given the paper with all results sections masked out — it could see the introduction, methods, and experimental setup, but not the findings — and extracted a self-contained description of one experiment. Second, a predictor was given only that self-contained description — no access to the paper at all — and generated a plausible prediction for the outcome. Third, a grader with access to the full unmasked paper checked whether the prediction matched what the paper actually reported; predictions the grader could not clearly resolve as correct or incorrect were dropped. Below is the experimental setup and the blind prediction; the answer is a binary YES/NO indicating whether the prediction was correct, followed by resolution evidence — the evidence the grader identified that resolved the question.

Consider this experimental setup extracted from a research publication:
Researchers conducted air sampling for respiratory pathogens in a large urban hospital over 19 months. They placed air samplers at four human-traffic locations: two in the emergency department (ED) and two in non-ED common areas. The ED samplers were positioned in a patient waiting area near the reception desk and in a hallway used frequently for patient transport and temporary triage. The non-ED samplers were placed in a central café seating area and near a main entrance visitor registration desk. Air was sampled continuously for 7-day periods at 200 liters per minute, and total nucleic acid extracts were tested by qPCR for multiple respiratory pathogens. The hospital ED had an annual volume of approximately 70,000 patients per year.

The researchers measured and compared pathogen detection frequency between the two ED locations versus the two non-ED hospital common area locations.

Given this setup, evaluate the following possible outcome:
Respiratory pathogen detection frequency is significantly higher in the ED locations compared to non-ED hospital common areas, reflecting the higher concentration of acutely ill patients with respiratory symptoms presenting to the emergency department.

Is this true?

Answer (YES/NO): NO